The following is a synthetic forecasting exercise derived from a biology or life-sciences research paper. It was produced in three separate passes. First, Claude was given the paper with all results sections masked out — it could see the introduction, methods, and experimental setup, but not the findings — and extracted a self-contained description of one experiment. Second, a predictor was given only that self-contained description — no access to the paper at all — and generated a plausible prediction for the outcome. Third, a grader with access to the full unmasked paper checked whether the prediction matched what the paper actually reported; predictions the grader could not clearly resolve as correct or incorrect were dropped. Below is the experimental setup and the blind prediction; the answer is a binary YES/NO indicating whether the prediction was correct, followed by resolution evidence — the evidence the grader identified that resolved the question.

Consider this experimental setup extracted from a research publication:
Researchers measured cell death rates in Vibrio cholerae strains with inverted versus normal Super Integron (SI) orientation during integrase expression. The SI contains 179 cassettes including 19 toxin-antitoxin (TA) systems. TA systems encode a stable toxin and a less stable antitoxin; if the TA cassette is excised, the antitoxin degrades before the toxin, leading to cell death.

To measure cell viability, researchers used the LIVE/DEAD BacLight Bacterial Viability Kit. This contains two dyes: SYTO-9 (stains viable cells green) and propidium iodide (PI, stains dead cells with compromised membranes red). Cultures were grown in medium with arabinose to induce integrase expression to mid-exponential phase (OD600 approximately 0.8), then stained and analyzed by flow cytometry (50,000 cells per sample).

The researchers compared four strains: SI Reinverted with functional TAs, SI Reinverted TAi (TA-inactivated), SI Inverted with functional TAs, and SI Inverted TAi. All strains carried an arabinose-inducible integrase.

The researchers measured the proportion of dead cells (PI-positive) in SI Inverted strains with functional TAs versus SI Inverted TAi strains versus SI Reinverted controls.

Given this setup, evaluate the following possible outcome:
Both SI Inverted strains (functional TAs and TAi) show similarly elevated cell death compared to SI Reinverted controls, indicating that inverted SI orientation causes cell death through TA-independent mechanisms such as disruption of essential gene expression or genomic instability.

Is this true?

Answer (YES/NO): NO